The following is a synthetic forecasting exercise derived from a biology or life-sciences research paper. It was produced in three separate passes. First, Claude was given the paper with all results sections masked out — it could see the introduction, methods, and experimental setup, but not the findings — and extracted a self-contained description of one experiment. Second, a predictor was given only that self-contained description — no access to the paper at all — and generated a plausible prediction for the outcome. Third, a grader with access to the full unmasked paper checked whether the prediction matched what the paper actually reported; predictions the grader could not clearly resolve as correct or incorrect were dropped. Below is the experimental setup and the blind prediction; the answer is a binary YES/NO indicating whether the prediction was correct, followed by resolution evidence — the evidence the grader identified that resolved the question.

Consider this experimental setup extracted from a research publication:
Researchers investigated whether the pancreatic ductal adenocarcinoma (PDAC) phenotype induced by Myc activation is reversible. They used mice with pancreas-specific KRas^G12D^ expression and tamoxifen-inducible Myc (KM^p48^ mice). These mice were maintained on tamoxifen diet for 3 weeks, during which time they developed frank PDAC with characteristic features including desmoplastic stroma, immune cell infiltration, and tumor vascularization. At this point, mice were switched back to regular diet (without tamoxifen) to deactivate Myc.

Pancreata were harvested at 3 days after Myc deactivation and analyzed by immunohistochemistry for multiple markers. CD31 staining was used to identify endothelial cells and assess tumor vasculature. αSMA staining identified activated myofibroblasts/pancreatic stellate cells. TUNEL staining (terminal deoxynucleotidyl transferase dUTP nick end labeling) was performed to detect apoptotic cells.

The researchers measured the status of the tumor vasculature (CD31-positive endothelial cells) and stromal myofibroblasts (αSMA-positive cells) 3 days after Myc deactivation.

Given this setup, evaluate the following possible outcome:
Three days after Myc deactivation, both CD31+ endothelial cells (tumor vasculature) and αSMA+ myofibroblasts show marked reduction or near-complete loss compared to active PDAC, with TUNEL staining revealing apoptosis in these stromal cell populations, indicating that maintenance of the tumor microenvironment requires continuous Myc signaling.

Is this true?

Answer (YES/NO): NO